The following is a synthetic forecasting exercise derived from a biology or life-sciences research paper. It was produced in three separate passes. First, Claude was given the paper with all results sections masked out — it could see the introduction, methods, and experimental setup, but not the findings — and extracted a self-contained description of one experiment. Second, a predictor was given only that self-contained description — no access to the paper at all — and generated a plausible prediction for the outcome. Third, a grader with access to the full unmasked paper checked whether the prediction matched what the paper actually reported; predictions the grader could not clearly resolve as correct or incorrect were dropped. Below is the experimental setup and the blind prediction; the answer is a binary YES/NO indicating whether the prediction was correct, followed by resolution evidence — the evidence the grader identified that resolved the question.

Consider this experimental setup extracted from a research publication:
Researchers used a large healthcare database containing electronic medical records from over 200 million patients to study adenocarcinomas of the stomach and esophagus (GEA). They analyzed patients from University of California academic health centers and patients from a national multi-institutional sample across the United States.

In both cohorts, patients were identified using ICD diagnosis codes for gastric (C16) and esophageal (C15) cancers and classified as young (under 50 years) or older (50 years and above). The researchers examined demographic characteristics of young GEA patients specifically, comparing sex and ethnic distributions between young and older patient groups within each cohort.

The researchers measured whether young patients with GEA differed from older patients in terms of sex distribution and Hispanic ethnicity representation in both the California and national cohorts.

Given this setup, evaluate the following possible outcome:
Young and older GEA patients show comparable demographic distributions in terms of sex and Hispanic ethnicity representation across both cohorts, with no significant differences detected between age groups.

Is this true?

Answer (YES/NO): NO